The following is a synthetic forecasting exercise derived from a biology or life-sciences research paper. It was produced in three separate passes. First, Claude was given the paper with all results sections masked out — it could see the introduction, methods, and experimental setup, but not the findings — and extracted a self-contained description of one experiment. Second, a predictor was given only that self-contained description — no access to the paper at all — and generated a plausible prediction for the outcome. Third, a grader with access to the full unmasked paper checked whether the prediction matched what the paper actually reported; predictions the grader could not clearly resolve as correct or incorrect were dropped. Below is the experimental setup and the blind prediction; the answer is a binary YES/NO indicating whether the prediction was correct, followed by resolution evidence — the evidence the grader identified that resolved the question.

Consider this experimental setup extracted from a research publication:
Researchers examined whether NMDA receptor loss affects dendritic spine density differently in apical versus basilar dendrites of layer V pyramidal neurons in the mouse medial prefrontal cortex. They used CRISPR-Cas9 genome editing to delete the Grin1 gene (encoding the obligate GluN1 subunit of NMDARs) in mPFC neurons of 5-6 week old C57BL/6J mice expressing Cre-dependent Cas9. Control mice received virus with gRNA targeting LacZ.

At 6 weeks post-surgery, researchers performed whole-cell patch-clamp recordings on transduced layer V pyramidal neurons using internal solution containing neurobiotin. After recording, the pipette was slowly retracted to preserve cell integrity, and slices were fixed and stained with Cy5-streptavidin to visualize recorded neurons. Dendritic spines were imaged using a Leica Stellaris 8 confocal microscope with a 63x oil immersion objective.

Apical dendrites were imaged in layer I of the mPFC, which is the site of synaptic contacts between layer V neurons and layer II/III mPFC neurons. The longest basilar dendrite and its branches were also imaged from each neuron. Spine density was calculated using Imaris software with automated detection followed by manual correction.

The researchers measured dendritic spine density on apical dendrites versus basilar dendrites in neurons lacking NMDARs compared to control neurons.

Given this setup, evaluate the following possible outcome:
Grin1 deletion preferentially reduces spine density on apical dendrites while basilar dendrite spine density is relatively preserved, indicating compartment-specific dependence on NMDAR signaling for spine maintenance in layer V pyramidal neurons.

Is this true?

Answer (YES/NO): NO